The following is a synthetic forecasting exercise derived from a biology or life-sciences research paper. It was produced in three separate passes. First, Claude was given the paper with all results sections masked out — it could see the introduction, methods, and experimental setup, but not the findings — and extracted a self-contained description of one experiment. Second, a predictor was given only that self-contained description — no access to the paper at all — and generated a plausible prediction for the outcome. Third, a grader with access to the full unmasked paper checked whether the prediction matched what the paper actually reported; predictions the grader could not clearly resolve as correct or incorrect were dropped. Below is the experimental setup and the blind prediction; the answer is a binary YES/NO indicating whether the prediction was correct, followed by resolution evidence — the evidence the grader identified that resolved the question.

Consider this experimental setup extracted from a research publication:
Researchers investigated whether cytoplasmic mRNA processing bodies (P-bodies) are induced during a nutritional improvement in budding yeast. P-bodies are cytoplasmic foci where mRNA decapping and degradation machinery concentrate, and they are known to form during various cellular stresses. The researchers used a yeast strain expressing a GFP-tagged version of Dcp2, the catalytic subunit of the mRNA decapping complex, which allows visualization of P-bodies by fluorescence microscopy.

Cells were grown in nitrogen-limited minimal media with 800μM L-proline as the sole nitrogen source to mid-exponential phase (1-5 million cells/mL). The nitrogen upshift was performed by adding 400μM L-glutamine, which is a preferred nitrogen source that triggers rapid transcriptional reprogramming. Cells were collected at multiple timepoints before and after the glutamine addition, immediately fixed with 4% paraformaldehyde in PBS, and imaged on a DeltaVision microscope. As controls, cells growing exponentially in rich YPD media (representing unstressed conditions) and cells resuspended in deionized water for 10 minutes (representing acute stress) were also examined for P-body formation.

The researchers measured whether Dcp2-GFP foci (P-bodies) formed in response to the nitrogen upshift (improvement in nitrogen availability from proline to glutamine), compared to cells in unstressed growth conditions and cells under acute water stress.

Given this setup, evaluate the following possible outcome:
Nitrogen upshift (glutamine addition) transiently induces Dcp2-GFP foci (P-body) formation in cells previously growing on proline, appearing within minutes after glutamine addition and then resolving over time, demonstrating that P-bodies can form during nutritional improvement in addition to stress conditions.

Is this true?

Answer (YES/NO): NO